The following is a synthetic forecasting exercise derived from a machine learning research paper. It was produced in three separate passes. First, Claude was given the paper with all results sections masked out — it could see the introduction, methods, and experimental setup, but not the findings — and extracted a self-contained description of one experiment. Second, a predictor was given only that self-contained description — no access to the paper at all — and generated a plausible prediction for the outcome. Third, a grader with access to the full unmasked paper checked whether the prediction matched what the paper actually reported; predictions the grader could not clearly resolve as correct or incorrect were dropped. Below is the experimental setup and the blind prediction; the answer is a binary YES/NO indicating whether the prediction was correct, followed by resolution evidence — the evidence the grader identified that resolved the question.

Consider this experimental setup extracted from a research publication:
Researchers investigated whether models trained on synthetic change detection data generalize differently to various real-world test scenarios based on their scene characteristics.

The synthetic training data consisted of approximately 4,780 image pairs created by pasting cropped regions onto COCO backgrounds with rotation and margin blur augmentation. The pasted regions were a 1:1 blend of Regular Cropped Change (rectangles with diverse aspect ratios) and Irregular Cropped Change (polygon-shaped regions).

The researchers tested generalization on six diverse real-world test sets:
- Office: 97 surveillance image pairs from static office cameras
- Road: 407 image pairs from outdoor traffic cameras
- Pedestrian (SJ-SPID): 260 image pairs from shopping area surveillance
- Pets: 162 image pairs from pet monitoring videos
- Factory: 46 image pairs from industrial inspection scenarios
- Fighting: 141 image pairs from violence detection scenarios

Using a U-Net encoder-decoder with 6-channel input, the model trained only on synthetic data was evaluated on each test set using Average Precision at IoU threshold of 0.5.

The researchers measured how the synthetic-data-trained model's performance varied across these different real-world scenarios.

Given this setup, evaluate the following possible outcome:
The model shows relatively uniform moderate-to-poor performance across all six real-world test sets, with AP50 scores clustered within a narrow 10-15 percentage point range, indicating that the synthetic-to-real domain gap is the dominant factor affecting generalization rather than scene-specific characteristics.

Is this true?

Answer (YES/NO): NO